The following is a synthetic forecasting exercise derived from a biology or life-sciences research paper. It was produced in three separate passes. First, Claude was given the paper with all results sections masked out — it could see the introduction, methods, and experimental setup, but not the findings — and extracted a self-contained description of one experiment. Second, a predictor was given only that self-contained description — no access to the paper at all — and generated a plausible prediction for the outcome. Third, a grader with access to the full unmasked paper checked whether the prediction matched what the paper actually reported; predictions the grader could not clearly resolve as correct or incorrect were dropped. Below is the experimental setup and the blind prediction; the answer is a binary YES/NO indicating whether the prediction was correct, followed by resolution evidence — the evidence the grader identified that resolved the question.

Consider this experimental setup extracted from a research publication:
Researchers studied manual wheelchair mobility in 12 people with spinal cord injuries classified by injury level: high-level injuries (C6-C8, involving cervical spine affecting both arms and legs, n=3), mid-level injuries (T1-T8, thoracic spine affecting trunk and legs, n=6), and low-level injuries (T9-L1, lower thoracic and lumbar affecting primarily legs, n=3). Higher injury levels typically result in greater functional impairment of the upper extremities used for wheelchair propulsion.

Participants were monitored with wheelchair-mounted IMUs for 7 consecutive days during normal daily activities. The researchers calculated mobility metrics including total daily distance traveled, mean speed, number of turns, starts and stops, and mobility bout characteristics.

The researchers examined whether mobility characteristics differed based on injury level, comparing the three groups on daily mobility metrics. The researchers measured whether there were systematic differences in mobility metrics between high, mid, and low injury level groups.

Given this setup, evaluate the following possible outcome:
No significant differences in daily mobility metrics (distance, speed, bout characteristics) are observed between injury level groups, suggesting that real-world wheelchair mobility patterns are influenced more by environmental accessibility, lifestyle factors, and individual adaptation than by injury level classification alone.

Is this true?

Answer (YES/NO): YES